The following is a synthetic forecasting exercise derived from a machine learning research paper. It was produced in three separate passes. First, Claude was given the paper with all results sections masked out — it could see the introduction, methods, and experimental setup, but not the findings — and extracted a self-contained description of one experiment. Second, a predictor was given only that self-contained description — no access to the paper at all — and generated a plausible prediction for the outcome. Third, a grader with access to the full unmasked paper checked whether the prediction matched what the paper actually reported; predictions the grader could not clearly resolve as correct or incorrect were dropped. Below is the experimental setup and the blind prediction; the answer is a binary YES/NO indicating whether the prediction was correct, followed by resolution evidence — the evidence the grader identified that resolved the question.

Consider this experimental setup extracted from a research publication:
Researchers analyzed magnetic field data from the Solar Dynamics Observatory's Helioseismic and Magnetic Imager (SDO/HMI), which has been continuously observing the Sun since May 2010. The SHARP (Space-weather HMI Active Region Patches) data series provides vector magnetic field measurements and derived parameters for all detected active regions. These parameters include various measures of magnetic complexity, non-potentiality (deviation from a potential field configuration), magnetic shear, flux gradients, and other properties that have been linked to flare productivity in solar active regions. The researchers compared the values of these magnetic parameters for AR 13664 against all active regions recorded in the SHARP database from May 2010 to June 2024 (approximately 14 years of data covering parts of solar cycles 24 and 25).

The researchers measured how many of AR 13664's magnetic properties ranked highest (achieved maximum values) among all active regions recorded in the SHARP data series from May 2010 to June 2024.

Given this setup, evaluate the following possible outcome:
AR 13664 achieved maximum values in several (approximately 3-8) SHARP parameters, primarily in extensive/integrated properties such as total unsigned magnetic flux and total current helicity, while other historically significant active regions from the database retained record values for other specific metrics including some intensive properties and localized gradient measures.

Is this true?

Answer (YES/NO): NO